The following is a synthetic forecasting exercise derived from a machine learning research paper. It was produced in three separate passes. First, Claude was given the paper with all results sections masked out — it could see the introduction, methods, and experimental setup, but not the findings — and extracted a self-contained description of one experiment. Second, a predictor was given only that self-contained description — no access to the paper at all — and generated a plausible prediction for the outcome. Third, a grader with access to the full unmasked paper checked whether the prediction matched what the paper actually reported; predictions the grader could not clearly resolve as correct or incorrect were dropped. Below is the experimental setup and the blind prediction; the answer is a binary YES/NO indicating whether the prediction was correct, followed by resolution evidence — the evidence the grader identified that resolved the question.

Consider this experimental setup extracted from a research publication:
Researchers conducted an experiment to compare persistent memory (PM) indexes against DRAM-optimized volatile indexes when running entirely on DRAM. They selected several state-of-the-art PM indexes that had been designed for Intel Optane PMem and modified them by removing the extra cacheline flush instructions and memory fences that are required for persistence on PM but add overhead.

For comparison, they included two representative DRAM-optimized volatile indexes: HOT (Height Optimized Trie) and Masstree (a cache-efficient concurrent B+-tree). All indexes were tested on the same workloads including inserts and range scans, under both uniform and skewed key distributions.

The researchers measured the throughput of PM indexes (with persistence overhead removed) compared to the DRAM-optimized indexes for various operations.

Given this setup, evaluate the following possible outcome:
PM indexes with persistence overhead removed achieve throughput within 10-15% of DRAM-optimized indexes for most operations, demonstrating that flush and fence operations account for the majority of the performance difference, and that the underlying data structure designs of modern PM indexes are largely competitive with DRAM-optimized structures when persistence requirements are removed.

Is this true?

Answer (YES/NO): NO